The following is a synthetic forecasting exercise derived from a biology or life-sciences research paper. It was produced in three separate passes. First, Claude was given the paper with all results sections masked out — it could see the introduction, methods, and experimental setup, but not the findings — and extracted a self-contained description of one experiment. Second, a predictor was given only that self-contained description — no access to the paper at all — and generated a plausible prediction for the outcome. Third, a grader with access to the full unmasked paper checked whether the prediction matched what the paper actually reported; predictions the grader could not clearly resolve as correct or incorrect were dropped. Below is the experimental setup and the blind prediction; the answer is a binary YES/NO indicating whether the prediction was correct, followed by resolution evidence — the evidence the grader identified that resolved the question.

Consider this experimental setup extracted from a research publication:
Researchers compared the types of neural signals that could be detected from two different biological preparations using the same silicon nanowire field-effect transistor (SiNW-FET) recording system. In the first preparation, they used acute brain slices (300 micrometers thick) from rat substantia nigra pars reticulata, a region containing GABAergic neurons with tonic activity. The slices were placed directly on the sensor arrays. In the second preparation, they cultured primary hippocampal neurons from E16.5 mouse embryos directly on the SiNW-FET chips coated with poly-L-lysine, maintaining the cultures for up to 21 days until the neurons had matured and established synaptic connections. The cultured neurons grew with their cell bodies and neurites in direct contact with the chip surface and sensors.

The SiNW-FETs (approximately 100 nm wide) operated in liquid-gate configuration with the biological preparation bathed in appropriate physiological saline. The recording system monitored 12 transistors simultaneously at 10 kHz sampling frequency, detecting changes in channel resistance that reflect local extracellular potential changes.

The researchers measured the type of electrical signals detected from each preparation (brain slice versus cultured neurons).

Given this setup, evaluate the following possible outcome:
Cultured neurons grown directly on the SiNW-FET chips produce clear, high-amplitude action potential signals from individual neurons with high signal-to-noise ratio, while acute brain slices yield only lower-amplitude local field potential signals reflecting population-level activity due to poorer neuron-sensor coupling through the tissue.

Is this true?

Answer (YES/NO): YES